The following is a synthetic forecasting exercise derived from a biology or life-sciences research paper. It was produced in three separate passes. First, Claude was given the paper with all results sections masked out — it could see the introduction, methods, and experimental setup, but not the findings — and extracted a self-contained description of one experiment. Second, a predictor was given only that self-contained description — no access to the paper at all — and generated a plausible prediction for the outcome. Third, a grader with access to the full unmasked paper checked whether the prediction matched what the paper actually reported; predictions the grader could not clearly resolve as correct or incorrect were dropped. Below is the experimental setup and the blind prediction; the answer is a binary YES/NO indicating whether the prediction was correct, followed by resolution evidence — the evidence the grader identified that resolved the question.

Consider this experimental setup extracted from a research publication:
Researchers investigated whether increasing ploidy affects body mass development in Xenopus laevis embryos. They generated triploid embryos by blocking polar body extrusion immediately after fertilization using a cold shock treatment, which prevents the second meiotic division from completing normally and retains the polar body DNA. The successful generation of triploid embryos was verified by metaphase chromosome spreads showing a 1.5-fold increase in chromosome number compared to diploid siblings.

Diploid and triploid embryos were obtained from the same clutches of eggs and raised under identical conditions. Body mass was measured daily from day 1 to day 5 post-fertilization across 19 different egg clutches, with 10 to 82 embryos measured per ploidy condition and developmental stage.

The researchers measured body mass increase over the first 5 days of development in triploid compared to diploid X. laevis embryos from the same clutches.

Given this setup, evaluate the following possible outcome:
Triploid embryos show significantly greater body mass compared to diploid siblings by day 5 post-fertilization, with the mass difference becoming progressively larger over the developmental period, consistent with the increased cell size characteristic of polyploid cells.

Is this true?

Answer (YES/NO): NO